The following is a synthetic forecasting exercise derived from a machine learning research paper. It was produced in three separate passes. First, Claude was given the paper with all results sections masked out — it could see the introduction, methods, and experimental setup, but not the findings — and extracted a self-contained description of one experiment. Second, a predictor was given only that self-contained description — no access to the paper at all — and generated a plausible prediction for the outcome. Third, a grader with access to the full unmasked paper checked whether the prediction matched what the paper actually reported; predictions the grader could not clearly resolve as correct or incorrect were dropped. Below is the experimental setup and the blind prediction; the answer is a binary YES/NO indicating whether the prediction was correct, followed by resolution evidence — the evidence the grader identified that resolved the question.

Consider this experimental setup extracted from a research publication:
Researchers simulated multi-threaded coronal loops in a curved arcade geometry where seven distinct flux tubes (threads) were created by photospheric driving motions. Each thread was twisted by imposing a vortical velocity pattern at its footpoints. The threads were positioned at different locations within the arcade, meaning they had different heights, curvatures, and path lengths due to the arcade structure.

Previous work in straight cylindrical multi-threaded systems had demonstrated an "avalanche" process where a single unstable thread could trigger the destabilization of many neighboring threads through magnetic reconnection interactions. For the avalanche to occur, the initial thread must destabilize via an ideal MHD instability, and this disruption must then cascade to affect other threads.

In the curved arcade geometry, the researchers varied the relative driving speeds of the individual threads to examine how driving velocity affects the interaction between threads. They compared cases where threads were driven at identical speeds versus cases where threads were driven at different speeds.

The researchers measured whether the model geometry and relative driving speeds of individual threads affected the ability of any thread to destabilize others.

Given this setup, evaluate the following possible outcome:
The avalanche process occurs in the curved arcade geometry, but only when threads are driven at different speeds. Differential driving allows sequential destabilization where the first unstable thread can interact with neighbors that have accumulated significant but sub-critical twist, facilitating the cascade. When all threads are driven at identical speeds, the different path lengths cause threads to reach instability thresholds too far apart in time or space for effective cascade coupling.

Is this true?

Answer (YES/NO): NO